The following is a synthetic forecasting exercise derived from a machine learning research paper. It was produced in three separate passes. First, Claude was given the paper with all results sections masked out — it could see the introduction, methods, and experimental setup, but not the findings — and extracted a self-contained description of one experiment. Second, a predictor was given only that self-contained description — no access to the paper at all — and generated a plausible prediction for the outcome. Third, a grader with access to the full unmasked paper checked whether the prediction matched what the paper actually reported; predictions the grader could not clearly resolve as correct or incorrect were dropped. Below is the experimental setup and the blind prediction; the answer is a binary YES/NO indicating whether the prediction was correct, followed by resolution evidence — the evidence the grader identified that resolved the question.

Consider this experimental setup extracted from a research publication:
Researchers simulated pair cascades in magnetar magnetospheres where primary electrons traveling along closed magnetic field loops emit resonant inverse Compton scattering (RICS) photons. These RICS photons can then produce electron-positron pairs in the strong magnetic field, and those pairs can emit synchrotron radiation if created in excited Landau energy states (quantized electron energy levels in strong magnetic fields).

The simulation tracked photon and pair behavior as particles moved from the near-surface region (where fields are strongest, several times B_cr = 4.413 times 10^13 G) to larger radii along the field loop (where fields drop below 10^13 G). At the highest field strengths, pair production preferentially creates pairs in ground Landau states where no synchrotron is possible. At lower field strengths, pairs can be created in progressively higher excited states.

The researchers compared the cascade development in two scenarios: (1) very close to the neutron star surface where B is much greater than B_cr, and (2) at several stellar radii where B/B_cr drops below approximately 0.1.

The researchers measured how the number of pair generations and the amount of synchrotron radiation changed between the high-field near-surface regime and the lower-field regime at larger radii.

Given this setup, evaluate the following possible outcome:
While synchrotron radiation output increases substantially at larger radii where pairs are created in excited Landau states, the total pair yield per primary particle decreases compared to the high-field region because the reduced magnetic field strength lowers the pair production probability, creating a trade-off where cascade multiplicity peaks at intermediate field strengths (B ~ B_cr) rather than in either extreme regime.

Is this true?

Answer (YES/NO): NO